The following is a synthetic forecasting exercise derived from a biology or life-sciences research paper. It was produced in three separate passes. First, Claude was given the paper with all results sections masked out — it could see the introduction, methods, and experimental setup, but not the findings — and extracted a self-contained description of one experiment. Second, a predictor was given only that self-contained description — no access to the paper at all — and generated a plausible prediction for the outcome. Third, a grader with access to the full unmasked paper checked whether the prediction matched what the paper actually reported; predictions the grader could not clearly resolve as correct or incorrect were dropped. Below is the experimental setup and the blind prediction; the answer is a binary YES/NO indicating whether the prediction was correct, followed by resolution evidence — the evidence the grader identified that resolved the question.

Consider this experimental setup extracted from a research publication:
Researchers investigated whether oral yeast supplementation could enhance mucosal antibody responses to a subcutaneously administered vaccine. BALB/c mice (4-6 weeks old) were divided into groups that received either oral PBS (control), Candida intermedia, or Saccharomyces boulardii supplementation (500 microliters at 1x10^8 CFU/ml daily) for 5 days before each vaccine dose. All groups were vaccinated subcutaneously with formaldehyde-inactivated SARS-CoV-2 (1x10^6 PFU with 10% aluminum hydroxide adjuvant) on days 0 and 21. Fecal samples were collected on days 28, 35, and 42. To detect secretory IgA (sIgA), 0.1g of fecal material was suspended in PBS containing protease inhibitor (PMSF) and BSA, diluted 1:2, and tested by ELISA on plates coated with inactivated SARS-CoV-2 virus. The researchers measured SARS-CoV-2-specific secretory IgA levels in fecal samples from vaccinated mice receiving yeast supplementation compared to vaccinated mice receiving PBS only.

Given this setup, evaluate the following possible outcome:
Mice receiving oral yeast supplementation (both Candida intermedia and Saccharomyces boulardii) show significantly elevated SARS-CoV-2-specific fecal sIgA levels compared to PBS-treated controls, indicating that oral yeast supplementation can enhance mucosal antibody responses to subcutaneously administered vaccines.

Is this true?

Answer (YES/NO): NO